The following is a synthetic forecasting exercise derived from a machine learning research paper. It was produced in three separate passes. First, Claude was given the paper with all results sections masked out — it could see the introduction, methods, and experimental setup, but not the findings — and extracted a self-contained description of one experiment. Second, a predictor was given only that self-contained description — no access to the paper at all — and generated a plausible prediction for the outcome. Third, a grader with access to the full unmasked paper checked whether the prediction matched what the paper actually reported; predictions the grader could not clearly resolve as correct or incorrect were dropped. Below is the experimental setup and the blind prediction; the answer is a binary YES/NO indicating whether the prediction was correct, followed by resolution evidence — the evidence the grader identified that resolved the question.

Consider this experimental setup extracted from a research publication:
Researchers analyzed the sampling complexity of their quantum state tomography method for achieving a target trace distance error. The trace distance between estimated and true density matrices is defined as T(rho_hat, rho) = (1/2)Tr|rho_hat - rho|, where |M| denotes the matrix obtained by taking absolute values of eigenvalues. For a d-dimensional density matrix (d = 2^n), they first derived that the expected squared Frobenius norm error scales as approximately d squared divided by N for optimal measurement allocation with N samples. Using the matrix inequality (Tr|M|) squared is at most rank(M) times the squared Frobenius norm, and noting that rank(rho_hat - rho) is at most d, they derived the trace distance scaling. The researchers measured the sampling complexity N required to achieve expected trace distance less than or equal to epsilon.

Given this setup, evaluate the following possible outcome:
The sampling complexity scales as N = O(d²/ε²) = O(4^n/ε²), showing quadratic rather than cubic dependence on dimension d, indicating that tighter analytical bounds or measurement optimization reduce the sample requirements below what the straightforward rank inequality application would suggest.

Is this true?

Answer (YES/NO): NO